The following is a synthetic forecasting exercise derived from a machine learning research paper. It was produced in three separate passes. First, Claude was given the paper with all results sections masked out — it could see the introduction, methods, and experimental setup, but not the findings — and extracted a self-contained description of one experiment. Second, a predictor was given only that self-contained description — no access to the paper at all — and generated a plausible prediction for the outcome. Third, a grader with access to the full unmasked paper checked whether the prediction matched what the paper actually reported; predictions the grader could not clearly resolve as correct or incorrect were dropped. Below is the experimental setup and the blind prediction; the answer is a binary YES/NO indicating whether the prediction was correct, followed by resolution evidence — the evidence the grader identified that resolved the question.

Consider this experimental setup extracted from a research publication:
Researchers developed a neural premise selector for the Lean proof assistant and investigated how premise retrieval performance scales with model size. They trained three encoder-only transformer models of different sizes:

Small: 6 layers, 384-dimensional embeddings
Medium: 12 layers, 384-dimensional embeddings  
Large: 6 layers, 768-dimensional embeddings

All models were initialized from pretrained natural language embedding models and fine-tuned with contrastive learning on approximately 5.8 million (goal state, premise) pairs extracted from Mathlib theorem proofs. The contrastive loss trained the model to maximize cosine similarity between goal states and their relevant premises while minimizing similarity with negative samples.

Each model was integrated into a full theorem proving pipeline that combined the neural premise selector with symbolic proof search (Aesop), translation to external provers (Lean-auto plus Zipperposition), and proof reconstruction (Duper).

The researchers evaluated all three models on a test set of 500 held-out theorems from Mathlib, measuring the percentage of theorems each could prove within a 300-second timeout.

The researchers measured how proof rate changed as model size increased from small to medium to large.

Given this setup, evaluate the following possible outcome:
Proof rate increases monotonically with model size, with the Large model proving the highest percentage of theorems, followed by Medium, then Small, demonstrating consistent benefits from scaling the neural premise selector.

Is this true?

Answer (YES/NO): NO